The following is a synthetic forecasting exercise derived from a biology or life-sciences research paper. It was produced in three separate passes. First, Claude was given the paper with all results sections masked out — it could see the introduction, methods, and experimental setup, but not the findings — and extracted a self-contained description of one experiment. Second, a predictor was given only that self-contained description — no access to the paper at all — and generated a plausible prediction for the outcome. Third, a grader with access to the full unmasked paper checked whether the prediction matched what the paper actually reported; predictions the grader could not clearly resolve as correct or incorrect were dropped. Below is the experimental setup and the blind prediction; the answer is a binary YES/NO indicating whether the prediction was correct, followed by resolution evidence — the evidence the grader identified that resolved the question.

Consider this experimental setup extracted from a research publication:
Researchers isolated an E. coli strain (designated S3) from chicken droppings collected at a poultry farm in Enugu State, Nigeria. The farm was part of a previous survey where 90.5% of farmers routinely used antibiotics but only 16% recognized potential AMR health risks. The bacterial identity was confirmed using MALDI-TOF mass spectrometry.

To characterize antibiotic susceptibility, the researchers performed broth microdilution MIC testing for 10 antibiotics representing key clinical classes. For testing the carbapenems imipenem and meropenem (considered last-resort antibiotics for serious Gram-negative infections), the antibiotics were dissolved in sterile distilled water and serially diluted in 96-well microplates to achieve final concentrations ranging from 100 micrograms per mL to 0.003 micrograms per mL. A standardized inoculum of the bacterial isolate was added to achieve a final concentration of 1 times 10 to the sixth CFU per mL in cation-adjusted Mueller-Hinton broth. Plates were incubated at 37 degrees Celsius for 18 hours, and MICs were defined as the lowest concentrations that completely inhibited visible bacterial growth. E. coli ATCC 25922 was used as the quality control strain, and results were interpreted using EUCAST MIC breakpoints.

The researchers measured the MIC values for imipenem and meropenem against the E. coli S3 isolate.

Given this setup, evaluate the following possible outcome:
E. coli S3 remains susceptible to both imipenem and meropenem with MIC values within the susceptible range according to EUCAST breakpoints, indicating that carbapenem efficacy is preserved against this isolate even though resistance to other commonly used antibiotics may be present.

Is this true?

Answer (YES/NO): YES